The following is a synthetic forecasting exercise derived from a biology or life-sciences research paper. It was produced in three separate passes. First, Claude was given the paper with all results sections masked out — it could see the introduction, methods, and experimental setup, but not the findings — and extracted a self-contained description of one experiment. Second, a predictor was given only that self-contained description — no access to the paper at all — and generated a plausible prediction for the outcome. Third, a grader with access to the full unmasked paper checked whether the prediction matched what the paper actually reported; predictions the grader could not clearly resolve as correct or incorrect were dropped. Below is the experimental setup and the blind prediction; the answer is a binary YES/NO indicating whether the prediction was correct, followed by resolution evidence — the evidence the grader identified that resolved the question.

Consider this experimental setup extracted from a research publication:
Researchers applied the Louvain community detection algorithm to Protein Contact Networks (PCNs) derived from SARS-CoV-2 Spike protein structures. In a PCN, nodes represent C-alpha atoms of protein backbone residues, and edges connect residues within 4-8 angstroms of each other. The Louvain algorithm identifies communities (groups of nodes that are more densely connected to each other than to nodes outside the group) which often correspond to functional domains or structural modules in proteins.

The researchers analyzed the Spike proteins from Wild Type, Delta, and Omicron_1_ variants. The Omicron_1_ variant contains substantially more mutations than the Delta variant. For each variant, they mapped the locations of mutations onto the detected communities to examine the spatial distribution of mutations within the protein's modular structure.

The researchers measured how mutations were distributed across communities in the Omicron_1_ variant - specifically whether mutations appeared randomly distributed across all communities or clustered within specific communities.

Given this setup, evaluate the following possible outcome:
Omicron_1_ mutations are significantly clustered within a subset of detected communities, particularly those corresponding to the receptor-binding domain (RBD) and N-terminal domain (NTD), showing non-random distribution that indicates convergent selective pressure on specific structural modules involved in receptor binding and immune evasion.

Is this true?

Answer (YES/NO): NO